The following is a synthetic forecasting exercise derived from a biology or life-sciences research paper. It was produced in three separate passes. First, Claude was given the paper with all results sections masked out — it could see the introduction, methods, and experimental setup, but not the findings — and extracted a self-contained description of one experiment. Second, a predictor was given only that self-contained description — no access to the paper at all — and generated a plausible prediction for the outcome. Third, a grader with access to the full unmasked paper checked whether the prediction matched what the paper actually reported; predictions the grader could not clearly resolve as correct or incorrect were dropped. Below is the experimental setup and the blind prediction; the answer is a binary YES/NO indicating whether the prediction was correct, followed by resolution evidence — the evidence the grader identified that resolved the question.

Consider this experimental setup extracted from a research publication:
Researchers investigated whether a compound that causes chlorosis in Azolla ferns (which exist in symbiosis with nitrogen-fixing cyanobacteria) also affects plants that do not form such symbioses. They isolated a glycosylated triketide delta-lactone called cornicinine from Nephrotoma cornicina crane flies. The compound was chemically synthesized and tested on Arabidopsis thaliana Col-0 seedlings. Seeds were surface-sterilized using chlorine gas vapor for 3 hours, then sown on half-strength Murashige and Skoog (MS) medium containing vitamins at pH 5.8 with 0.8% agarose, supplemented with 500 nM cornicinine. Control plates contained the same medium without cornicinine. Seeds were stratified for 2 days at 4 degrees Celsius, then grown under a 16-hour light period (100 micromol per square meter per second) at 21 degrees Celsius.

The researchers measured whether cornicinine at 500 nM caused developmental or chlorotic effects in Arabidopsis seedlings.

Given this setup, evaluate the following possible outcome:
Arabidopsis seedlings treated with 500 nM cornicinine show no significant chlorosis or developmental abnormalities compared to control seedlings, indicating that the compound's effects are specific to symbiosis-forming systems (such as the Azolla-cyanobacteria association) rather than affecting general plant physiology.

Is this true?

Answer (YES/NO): YES